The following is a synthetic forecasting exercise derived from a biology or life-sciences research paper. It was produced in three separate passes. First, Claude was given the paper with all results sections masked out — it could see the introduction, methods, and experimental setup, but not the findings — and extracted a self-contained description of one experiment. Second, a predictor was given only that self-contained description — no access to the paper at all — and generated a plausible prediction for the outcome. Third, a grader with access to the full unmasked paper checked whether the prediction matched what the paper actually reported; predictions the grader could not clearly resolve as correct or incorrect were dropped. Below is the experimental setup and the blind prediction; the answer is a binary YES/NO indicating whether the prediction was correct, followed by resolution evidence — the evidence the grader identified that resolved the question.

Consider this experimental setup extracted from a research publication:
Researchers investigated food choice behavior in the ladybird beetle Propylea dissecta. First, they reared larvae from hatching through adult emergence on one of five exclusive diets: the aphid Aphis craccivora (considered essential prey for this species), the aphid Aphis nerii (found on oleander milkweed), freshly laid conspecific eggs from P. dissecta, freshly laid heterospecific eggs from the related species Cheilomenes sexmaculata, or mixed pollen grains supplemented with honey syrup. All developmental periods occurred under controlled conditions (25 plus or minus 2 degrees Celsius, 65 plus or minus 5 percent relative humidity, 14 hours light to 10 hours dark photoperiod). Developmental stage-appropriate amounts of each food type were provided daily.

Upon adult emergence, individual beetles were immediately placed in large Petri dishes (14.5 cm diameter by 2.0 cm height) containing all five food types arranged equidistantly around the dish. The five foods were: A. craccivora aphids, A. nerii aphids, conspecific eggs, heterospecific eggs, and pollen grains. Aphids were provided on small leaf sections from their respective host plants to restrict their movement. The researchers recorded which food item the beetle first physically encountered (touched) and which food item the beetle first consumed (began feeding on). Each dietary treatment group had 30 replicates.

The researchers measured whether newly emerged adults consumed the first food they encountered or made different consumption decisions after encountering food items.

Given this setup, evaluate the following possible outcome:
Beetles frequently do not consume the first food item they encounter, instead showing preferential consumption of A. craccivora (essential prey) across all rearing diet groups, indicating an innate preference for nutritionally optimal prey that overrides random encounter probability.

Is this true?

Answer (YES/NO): NO